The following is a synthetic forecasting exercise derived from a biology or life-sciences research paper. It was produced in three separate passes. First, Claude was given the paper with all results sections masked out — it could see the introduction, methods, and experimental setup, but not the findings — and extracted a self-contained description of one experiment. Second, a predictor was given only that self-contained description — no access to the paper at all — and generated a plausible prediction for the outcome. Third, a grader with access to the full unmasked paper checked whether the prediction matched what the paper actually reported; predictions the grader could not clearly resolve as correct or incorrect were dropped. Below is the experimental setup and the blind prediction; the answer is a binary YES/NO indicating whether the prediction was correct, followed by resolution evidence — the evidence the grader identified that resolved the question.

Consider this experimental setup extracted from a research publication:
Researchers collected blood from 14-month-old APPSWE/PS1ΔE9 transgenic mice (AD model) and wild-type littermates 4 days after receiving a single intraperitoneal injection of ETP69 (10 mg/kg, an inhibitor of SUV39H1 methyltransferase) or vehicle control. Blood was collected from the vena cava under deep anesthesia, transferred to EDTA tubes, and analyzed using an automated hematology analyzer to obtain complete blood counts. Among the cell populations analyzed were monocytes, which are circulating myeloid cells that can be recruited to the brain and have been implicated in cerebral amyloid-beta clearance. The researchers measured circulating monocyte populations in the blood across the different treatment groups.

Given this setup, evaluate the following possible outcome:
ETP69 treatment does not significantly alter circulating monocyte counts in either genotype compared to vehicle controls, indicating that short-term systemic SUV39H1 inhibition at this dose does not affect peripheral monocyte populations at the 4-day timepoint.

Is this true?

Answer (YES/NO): NO